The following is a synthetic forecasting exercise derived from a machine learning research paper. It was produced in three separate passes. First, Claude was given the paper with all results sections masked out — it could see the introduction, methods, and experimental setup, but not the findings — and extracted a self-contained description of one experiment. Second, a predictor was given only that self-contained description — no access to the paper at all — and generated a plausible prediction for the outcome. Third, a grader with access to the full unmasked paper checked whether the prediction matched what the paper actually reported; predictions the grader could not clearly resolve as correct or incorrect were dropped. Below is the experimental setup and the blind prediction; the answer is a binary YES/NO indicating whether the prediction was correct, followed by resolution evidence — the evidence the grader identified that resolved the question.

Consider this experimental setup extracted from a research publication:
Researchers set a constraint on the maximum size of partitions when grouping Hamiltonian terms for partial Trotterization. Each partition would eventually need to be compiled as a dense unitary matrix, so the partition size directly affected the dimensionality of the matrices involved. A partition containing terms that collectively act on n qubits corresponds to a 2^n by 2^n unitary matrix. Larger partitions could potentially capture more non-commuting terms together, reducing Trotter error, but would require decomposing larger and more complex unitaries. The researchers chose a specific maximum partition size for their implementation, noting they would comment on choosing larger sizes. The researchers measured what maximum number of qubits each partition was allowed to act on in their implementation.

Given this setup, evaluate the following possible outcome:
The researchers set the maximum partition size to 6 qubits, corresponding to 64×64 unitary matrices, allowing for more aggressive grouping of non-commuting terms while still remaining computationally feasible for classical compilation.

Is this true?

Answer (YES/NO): NO